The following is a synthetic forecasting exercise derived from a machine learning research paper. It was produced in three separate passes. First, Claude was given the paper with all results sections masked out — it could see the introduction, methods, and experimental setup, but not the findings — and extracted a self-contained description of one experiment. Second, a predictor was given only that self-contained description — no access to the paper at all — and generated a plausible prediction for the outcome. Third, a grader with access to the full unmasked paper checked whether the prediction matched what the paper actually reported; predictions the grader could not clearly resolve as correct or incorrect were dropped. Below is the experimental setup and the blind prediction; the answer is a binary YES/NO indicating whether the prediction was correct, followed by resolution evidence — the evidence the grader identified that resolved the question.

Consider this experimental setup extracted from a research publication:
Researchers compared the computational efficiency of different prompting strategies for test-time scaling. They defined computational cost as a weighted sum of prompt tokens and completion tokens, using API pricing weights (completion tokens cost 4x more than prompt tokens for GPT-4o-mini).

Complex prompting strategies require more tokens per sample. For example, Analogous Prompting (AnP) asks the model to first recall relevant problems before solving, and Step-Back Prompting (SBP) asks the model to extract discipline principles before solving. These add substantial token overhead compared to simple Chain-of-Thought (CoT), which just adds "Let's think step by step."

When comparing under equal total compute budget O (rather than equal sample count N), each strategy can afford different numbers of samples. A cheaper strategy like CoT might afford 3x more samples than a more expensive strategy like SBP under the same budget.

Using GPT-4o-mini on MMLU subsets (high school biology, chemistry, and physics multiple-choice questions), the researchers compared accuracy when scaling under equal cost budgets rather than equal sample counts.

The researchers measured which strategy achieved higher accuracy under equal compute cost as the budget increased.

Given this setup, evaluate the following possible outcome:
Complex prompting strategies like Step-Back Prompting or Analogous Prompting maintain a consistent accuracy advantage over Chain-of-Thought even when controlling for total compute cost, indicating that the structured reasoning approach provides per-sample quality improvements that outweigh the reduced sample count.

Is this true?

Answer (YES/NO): NO